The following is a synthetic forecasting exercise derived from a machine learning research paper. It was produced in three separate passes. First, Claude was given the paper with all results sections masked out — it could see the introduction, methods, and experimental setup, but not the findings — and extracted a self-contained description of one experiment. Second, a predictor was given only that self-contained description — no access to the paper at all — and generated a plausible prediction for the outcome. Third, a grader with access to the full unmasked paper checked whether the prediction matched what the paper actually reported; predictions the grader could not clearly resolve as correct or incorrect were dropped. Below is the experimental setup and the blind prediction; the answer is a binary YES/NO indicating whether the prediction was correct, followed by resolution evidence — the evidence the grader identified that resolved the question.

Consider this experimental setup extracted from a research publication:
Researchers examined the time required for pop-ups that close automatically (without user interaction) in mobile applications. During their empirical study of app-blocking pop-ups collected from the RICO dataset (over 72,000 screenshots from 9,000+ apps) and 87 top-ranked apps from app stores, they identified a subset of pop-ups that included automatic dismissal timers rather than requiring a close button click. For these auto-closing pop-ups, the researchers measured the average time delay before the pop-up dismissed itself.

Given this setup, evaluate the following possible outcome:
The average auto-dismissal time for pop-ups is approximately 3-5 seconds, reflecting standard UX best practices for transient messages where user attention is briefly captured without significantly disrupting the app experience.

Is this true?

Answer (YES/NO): YES